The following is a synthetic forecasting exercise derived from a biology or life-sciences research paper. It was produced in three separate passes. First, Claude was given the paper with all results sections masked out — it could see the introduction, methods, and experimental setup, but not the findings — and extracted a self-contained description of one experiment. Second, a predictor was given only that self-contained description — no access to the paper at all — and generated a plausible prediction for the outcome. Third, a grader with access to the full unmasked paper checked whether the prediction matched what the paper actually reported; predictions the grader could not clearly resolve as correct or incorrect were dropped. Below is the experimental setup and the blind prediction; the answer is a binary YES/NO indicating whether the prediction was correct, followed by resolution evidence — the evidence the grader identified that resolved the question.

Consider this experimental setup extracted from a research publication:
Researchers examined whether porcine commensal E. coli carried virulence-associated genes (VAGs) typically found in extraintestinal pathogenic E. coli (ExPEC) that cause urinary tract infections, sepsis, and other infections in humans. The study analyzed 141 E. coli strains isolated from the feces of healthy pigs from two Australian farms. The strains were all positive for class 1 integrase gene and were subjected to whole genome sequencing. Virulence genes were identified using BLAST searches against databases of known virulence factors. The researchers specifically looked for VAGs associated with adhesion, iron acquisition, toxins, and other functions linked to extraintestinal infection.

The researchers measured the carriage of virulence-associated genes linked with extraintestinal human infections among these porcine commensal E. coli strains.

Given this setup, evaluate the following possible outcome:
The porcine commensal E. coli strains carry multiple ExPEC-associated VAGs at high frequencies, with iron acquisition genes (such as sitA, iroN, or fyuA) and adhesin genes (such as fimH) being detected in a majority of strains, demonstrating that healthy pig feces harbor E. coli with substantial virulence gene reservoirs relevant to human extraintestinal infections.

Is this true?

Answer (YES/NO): NO